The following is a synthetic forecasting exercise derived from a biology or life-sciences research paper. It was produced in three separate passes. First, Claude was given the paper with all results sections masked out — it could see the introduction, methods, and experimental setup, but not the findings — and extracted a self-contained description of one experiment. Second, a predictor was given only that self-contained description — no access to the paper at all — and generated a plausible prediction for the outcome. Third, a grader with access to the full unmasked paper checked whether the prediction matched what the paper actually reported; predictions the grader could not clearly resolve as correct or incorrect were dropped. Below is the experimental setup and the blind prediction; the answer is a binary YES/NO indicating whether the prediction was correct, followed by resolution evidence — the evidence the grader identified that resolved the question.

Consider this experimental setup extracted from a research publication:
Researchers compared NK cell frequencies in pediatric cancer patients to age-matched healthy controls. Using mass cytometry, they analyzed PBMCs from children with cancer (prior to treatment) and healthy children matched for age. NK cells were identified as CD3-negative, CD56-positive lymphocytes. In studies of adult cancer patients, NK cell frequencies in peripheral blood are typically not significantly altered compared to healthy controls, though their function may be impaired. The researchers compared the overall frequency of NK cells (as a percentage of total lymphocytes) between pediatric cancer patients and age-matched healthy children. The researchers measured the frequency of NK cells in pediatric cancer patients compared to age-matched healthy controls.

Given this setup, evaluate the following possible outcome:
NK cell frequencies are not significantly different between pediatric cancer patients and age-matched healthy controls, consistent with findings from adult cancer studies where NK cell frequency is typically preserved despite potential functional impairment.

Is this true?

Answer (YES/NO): NO